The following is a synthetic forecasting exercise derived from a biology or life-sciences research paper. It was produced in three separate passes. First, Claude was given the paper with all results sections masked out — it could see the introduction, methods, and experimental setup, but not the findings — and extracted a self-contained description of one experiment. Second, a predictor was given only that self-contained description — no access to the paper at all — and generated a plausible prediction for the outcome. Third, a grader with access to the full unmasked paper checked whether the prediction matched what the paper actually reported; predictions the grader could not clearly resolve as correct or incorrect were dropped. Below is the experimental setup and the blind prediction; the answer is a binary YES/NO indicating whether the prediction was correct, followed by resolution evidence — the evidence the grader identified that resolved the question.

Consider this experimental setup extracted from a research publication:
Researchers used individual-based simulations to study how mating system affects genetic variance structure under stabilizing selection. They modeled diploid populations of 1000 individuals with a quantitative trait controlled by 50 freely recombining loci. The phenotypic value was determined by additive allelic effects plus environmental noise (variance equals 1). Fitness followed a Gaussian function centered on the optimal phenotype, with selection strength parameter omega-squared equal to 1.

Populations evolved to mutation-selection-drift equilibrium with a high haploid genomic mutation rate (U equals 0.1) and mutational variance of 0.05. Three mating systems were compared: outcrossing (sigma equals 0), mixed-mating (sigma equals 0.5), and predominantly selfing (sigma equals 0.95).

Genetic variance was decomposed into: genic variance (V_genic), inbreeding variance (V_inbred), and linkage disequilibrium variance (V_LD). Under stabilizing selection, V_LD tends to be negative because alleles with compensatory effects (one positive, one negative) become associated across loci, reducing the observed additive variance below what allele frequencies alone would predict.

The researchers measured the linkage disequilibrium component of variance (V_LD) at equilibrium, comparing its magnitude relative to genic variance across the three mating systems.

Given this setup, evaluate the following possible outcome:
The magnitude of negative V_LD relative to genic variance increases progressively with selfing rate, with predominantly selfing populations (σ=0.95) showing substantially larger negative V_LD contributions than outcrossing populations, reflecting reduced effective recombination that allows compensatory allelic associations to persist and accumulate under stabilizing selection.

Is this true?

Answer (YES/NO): YES